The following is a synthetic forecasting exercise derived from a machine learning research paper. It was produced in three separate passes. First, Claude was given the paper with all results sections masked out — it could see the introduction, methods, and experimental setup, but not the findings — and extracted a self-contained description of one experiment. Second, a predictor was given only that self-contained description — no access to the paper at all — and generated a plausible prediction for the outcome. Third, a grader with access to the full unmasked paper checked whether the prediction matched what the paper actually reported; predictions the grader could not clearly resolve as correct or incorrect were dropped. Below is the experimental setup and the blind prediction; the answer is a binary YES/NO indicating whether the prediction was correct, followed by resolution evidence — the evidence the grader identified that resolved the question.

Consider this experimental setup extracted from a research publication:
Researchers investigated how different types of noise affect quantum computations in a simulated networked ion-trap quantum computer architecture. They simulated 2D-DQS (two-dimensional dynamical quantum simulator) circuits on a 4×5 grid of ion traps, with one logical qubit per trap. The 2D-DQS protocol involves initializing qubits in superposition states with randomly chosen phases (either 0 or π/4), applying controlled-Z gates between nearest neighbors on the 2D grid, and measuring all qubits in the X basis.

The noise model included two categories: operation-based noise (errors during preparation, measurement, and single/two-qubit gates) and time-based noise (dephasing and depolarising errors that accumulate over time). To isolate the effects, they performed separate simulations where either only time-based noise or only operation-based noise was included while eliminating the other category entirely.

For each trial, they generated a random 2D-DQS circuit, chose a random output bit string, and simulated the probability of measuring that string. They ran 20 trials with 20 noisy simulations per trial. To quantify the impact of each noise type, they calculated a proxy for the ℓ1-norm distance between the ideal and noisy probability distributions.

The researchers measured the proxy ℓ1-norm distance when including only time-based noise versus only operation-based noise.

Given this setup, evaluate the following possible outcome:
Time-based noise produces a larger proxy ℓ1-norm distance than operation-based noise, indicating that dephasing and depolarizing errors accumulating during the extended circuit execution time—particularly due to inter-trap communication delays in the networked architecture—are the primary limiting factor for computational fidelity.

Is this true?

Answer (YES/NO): YES